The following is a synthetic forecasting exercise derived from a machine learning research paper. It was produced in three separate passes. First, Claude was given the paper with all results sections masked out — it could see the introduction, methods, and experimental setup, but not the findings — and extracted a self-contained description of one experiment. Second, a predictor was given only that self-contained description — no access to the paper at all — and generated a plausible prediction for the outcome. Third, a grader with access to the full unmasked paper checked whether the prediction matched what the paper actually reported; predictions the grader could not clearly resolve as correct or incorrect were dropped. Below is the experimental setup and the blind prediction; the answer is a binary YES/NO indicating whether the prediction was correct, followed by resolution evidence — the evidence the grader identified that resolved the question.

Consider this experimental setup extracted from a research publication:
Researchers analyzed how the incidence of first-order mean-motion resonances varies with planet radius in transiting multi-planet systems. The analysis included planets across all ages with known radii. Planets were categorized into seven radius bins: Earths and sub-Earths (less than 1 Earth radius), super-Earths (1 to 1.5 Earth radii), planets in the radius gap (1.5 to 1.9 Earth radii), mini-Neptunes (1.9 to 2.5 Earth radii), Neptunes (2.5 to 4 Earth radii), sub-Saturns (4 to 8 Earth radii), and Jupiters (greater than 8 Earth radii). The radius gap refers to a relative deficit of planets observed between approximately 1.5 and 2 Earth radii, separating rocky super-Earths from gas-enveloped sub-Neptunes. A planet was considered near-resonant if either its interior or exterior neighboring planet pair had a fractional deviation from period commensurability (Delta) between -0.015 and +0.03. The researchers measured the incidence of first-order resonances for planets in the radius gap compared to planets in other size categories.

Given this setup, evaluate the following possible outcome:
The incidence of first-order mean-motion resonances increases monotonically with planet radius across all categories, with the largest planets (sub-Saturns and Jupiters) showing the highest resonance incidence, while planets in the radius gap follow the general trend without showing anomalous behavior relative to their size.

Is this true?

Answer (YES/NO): NO